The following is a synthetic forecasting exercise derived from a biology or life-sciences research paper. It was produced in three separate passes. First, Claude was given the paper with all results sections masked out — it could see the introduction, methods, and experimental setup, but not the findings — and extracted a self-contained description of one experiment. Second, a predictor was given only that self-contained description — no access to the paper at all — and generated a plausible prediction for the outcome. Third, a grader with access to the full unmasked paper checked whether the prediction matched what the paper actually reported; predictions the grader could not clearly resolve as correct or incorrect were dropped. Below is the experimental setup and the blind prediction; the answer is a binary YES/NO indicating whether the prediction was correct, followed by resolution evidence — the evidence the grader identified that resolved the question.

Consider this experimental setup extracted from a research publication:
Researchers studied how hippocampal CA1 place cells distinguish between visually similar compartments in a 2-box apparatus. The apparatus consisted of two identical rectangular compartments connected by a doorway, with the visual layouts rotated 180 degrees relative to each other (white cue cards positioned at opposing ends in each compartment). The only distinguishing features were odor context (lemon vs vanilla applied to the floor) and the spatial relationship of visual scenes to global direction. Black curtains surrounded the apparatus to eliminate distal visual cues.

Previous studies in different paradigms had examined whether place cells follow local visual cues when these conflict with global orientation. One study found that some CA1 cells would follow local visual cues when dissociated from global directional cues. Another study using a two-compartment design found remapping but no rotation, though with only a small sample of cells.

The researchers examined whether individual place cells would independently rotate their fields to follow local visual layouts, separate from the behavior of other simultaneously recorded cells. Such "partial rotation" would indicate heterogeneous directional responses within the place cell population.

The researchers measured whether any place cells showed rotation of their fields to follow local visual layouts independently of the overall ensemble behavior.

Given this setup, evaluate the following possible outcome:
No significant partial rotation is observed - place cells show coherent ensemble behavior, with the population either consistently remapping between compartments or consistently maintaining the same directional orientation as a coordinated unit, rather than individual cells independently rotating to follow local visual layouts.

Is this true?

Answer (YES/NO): YES